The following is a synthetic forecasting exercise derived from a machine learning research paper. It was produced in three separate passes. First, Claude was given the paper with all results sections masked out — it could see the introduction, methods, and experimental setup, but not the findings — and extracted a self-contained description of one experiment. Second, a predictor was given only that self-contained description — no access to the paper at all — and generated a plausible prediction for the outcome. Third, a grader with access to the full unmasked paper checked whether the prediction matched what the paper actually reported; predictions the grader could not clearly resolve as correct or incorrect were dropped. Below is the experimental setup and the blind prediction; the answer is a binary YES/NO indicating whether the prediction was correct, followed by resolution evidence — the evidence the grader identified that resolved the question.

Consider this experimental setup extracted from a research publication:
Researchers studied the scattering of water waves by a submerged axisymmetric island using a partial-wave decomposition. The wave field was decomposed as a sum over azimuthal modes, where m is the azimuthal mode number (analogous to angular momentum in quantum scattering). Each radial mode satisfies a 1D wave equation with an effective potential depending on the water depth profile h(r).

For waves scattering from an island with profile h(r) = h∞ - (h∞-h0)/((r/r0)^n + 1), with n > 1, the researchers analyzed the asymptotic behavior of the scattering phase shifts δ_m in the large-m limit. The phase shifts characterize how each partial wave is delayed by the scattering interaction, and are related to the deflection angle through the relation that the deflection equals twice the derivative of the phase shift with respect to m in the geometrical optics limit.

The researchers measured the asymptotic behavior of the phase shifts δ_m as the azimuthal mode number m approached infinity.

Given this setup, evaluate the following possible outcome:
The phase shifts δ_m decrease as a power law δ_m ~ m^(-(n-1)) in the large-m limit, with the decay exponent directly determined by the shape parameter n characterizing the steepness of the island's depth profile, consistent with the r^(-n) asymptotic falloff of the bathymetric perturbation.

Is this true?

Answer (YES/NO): YES